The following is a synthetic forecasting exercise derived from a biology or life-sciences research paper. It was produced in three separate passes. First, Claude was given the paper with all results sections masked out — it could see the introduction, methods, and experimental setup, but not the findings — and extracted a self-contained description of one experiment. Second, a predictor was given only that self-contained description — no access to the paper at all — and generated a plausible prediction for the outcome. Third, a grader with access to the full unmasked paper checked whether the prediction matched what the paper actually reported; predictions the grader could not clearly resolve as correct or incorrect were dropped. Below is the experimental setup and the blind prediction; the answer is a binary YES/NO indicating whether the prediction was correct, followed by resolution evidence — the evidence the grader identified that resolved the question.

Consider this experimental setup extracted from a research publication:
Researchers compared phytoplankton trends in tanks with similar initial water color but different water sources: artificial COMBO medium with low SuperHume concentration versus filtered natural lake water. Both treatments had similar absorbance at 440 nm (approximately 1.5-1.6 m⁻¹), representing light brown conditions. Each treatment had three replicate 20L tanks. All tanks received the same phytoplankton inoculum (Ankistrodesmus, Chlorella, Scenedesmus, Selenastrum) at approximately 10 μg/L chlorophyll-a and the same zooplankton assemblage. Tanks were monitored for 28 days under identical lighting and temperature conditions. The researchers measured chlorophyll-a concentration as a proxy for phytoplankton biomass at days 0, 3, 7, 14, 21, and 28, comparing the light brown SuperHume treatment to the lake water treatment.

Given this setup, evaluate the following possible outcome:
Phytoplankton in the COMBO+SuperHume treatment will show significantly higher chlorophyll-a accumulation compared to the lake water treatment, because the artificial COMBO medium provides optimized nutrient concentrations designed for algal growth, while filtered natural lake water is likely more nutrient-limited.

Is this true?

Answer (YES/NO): YES